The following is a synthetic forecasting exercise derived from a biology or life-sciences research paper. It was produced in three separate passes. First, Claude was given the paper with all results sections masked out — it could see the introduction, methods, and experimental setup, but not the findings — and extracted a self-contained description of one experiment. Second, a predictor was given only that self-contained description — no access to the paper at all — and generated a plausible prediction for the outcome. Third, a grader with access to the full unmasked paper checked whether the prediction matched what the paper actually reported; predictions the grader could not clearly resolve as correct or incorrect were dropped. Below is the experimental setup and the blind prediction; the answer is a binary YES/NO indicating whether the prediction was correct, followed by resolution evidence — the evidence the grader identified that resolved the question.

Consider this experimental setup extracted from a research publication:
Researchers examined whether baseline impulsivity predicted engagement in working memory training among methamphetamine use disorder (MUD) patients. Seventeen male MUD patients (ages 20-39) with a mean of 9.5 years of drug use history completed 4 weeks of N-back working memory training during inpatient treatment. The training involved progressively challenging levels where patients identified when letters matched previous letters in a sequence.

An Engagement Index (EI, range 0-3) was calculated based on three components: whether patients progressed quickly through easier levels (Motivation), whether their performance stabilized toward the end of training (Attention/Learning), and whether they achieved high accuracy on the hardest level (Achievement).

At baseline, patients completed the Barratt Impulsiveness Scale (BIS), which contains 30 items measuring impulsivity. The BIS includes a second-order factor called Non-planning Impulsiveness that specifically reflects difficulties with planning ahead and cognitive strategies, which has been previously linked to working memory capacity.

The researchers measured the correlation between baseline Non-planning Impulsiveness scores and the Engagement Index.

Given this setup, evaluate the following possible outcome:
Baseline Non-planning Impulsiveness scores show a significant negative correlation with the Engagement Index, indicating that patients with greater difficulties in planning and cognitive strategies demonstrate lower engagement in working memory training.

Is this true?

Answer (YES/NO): NO